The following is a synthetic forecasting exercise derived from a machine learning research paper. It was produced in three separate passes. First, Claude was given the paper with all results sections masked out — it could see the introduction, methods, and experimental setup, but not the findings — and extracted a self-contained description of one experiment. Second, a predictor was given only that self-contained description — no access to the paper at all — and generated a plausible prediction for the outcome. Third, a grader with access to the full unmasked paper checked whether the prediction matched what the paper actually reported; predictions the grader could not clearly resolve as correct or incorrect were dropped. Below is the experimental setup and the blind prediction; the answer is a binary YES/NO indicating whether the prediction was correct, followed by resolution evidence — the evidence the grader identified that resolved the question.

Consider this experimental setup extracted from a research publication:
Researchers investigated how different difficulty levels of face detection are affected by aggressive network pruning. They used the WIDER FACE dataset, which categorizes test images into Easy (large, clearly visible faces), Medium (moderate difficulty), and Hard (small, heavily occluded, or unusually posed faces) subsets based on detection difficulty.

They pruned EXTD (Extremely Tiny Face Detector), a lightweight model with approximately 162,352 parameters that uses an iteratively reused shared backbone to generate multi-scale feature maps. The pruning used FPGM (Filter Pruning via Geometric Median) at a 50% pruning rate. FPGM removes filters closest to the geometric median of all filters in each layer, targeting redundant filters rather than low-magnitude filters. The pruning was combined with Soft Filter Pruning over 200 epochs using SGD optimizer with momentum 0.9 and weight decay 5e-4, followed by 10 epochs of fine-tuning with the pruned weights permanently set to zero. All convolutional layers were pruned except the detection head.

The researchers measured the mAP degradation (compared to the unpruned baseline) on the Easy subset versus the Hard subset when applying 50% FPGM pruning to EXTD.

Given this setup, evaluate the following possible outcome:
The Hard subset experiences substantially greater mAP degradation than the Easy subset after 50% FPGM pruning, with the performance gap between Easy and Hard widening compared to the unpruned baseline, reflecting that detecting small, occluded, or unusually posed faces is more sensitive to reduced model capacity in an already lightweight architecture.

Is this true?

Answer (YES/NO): YES